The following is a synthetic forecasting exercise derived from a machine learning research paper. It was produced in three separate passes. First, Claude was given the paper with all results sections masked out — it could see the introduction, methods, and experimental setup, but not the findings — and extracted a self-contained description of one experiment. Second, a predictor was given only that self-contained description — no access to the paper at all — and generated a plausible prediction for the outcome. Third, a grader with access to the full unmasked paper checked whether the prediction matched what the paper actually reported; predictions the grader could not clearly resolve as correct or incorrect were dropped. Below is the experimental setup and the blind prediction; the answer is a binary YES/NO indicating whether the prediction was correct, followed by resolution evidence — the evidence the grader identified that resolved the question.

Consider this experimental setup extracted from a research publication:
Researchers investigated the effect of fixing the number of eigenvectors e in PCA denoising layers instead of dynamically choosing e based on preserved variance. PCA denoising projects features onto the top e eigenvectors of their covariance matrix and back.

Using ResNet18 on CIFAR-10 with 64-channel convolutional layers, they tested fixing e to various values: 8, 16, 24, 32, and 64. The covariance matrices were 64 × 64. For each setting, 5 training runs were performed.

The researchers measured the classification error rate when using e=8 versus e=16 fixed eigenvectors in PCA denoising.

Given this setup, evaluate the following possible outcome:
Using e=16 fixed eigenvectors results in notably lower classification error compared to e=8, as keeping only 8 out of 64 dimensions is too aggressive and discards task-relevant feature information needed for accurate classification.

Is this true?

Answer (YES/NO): NO